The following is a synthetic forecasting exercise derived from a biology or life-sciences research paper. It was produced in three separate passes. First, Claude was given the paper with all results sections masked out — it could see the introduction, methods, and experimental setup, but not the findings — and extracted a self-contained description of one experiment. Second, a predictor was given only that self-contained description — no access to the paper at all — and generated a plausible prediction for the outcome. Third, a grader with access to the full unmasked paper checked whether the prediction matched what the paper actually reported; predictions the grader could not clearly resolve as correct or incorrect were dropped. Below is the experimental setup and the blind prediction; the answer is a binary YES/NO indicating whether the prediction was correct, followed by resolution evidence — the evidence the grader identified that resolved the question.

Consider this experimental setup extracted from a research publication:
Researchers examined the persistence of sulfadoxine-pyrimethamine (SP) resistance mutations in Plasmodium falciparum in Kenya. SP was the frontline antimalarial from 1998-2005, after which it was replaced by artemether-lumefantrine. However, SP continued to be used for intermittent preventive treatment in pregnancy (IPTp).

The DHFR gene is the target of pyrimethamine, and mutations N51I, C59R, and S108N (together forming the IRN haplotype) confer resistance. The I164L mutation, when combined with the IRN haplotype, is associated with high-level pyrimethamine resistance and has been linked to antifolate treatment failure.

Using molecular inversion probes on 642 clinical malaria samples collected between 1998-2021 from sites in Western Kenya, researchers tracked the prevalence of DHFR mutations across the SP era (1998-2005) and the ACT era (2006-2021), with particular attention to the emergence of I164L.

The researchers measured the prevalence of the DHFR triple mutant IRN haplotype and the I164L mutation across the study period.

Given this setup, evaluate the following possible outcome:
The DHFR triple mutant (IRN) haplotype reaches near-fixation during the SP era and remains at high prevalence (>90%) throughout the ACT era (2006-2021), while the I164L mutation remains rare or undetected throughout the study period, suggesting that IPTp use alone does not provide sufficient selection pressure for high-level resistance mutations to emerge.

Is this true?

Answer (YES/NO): NO